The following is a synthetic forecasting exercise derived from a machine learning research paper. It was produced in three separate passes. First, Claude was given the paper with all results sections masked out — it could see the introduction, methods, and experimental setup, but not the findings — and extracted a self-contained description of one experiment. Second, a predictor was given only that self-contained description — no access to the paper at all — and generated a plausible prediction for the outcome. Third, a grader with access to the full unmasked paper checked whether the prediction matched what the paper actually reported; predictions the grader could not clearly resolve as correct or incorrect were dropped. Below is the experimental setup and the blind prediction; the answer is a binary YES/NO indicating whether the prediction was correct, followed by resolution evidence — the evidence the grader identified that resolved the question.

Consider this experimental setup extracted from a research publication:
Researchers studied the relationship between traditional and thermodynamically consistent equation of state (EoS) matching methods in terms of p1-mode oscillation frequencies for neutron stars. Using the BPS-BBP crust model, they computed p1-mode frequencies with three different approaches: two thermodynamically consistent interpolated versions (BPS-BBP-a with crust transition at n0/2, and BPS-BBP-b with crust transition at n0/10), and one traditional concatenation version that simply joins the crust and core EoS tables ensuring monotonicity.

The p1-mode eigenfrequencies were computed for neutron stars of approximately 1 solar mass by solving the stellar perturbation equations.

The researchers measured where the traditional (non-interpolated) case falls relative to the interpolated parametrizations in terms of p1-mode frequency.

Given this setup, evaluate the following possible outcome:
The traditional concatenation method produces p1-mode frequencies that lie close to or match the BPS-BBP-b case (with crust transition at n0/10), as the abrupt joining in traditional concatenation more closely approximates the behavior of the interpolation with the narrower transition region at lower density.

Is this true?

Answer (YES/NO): NO